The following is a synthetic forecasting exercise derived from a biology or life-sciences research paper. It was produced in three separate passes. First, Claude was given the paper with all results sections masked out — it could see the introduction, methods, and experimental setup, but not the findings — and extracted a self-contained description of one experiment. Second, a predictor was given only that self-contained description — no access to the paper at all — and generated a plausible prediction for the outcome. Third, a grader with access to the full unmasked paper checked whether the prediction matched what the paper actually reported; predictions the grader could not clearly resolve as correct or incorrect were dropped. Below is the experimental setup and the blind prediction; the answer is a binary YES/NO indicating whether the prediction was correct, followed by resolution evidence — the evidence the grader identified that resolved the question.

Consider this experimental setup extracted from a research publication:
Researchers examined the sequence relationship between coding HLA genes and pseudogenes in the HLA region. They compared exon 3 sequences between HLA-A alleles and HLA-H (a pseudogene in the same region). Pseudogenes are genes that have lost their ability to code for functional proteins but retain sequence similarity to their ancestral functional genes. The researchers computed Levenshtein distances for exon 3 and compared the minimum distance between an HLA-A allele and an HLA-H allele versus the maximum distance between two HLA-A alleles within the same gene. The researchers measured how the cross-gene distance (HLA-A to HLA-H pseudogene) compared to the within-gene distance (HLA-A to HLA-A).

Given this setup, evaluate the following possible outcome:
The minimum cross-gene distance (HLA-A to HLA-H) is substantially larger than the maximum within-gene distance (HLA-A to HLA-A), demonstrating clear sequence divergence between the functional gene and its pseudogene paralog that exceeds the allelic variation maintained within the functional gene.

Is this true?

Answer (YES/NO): NO